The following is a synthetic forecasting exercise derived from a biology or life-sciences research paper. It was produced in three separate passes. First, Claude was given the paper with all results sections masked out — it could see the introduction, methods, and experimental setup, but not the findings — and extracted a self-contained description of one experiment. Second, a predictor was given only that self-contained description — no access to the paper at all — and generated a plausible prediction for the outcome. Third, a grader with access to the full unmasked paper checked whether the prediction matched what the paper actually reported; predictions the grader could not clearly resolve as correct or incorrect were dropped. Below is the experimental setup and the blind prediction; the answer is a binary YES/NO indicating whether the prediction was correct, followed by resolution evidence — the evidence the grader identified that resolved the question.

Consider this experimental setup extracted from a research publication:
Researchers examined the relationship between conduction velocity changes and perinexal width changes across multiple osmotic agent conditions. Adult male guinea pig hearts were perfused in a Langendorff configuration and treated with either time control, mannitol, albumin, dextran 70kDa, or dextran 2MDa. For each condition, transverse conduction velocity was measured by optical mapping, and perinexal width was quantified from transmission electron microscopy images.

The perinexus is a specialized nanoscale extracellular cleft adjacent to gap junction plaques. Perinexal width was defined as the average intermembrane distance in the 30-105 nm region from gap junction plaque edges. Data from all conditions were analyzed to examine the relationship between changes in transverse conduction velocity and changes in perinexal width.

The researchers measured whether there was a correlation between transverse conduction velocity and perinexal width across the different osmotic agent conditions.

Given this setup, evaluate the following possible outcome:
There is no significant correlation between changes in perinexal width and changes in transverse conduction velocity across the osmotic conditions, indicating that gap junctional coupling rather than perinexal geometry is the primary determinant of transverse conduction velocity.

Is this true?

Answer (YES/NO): NO